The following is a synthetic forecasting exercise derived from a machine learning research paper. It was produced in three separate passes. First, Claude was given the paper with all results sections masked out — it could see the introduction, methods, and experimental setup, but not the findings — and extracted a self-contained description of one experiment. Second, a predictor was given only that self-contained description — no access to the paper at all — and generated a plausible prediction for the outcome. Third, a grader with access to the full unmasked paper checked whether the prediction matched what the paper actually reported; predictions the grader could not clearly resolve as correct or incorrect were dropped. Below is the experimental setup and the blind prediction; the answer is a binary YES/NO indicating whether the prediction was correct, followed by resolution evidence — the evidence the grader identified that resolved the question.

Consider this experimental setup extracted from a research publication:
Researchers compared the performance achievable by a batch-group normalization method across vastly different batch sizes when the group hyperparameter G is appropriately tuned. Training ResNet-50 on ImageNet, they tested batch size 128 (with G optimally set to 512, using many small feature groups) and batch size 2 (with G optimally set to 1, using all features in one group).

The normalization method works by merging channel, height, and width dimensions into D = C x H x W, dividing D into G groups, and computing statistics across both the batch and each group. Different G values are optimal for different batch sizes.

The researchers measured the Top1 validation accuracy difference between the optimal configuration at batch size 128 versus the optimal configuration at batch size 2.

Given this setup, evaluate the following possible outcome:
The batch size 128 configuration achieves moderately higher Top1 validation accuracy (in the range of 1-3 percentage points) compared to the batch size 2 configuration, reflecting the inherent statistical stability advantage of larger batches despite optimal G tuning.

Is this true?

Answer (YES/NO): NO